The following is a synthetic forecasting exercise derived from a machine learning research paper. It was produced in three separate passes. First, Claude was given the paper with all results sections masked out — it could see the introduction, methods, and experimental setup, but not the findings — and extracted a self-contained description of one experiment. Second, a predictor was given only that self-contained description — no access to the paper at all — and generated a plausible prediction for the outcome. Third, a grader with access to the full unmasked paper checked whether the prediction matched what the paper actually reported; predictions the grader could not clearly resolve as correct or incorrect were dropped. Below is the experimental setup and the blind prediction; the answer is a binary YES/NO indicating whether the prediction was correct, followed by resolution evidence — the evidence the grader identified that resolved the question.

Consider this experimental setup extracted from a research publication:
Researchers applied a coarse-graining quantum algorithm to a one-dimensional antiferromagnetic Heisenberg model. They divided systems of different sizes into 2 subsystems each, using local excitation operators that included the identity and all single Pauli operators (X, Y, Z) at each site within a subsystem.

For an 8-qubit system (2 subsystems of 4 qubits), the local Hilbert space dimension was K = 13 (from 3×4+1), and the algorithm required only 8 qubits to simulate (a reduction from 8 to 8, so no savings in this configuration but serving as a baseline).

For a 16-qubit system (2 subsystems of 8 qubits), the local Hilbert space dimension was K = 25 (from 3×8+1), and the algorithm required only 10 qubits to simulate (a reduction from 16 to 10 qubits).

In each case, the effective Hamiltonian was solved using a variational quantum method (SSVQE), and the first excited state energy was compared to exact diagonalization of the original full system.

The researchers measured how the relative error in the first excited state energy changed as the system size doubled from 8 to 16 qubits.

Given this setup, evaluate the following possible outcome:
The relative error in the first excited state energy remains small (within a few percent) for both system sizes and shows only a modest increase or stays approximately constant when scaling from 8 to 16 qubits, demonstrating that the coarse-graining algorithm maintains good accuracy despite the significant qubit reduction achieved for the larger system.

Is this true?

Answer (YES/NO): YES